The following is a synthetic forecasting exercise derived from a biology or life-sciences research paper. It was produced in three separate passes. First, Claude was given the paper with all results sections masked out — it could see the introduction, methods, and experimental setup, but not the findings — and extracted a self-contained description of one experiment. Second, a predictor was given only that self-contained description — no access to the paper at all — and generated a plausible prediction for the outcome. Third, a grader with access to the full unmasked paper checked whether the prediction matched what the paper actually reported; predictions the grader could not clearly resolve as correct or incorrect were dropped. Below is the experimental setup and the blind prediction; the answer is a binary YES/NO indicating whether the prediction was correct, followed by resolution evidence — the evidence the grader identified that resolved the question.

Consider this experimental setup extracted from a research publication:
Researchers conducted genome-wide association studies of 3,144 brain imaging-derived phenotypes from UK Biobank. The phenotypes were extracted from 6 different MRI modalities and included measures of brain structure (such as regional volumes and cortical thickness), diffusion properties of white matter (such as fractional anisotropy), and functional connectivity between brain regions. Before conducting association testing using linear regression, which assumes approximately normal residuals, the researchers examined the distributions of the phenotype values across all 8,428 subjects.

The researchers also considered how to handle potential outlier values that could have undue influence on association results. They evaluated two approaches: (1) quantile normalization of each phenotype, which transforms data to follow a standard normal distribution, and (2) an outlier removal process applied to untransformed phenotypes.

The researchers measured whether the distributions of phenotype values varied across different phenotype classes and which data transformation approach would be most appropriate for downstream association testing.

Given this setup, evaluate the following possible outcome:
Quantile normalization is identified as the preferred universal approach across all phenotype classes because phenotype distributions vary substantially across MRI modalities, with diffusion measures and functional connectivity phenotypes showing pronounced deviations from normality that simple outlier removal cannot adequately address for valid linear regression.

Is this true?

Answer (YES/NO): NO